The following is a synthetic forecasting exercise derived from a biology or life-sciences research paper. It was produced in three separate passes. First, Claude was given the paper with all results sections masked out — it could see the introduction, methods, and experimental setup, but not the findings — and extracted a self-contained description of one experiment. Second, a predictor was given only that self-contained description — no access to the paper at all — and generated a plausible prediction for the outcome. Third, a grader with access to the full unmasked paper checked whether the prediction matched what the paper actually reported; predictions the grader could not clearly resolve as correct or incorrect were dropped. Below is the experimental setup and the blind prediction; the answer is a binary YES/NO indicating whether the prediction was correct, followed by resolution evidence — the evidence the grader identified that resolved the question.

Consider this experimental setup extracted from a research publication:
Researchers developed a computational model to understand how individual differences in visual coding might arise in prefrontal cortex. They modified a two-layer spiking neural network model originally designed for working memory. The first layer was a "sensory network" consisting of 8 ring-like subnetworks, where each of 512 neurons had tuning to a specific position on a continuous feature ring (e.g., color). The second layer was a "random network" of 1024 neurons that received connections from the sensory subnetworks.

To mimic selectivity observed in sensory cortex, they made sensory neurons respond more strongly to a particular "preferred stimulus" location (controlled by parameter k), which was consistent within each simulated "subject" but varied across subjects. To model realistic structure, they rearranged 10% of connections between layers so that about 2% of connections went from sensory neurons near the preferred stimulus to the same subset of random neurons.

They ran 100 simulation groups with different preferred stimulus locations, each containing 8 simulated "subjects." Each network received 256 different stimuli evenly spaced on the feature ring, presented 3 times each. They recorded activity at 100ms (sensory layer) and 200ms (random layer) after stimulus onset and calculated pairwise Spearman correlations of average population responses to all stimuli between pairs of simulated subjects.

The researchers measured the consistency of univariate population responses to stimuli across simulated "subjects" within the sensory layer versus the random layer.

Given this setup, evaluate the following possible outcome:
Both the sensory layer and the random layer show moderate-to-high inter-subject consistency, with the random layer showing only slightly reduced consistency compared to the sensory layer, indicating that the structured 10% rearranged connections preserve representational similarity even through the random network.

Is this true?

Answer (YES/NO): NO